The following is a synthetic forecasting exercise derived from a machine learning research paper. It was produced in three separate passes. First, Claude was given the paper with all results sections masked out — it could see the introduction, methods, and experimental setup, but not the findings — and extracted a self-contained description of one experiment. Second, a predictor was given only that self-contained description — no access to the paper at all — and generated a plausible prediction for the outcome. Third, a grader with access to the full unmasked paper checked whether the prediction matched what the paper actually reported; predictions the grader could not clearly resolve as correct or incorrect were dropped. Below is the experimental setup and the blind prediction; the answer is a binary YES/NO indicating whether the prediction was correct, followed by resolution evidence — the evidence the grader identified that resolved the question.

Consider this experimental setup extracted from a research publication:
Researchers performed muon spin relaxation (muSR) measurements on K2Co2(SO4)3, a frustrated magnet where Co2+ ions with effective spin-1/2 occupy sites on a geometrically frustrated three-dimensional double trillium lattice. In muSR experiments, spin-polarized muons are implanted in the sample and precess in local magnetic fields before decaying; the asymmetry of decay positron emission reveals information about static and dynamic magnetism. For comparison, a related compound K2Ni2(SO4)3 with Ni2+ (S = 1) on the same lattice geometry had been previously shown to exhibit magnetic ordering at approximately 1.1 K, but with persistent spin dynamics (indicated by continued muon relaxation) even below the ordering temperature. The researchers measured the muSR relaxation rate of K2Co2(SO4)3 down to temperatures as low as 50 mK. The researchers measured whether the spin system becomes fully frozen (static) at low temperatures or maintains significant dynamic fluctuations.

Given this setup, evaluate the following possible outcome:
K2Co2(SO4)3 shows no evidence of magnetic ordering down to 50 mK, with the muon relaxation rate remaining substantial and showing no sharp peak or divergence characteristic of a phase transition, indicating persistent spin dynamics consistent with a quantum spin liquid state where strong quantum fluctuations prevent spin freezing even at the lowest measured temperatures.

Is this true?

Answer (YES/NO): NO